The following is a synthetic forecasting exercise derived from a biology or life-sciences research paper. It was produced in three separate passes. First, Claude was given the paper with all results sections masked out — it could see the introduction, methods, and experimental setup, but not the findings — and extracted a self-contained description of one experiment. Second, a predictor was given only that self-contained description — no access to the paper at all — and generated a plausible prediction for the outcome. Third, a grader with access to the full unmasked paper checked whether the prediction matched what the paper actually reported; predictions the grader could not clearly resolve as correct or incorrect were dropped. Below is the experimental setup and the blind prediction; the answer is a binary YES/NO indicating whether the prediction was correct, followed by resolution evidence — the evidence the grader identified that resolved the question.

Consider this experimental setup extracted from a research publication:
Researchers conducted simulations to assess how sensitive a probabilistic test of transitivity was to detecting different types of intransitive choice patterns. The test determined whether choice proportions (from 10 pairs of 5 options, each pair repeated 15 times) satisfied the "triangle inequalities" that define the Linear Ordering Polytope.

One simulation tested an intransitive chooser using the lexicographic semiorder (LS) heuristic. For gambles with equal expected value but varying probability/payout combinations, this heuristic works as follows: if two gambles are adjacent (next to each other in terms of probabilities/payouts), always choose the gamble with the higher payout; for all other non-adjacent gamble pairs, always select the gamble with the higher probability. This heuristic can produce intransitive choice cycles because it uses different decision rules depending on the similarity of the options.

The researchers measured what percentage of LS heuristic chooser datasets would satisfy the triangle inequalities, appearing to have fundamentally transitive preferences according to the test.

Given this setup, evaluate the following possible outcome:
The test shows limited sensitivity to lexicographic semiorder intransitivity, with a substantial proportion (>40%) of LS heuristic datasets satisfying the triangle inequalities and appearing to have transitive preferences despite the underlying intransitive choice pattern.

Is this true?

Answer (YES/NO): NO